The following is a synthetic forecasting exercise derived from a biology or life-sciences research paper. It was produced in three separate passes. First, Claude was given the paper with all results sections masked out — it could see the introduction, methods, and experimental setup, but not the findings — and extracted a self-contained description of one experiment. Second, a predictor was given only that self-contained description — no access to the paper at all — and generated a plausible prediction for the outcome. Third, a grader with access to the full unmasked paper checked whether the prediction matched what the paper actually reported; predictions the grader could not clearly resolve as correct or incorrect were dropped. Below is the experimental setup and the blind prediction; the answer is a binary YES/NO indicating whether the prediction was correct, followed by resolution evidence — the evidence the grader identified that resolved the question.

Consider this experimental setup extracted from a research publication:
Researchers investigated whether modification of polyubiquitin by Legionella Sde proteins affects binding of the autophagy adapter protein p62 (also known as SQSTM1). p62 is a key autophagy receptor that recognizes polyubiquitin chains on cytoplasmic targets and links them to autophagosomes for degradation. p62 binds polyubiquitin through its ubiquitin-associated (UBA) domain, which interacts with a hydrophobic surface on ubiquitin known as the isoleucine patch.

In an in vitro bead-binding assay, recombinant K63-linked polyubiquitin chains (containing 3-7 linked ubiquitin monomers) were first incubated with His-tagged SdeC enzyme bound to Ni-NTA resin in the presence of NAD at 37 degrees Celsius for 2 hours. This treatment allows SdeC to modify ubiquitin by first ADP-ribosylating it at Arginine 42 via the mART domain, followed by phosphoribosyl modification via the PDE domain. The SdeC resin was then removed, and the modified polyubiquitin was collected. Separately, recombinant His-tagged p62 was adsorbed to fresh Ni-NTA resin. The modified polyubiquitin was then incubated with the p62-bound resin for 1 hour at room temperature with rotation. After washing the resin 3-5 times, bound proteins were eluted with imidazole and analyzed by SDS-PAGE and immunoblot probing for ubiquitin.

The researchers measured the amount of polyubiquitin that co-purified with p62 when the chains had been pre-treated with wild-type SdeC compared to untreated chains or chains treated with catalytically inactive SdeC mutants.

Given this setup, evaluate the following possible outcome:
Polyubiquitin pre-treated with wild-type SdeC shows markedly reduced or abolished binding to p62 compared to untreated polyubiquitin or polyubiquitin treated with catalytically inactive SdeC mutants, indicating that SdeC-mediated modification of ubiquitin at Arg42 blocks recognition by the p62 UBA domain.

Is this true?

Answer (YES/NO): YES